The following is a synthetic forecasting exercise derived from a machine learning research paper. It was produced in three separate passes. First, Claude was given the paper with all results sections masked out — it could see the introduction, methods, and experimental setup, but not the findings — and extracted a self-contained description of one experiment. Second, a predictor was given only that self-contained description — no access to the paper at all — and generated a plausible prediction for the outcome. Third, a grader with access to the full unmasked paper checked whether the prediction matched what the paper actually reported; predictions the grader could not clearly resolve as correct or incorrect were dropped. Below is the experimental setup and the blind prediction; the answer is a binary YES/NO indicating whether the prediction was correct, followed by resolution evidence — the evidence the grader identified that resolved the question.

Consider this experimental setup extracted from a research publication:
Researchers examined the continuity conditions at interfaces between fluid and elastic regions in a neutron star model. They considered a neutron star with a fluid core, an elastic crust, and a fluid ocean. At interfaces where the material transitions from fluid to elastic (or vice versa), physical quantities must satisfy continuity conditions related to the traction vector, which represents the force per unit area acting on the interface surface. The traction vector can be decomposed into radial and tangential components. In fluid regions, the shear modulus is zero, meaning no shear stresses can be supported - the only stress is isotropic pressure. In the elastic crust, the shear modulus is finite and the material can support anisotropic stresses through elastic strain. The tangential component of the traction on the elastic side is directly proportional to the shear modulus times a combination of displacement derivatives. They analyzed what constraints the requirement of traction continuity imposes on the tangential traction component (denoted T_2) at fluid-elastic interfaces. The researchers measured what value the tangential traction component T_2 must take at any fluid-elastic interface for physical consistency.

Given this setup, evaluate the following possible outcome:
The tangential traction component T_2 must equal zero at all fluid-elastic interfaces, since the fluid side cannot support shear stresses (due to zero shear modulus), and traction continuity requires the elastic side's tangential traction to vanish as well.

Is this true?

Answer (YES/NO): YES